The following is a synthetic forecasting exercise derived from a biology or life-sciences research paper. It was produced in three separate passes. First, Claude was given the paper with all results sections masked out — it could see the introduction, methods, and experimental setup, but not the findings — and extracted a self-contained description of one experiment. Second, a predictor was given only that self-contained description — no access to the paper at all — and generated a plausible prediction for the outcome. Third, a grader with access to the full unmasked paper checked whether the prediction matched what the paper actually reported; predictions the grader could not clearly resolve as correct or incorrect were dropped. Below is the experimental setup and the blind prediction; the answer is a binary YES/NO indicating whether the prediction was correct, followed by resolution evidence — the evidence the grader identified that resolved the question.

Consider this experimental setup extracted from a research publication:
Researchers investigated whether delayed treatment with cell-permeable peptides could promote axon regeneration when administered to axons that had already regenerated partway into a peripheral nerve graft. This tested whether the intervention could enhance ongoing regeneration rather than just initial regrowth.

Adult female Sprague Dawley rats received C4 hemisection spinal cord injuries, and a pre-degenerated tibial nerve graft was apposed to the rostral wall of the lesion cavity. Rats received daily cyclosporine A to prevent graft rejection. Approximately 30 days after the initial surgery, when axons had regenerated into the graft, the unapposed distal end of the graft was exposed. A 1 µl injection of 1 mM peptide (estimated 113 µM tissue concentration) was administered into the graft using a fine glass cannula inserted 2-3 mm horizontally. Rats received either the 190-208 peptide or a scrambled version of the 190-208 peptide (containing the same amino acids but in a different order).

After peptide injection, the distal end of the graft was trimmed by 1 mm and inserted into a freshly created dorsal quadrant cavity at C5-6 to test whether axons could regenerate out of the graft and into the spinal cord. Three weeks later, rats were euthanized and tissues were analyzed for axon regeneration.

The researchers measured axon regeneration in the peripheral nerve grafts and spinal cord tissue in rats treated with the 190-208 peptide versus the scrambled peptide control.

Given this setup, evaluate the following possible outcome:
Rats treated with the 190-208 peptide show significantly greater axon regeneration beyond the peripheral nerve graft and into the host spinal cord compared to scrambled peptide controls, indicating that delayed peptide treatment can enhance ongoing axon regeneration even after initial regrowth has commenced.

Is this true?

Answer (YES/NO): YES